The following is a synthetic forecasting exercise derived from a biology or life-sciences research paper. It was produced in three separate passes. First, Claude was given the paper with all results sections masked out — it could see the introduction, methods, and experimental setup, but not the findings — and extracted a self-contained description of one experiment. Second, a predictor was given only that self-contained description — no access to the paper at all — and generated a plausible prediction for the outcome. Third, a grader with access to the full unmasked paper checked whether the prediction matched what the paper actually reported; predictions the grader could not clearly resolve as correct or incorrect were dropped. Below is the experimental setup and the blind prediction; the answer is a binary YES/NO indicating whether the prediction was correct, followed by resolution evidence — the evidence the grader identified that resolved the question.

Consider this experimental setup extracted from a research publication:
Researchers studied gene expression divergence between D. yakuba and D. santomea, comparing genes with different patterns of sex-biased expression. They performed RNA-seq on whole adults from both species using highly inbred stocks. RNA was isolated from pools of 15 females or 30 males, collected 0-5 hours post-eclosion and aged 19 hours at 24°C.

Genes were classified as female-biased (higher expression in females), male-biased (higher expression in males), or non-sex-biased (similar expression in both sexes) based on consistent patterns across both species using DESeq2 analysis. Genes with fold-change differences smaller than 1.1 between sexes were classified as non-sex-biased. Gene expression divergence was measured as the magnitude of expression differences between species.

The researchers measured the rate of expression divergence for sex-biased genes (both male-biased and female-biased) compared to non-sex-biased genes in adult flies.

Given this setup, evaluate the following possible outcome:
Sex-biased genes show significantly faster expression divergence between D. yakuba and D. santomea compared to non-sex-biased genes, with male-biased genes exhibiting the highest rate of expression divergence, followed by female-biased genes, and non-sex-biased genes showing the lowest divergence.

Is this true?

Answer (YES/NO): YES